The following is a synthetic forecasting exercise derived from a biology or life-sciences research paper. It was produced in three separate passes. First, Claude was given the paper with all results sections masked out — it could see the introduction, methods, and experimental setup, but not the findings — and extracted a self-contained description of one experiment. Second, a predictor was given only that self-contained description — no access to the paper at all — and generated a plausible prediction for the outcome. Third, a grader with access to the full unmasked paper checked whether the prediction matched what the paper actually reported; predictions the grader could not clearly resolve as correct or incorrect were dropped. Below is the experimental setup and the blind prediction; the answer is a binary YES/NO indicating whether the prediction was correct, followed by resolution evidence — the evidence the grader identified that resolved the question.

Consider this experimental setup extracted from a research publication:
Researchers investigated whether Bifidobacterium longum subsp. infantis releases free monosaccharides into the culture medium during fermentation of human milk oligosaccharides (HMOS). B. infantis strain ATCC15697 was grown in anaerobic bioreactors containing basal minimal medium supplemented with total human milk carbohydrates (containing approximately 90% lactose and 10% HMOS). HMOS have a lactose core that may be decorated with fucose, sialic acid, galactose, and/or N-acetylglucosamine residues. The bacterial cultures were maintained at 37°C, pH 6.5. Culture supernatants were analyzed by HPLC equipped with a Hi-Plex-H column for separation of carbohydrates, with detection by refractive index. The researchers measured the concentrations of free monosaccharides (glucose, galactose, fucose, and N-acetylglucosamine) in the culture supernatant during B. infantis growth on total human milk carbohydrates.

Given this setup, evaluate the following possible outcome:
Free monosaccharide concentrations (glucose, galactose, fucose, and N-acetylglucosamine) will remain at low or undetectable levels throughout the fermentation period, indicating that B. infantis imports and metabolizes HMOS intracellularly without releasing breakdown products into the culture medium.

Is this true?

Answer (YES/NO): NO